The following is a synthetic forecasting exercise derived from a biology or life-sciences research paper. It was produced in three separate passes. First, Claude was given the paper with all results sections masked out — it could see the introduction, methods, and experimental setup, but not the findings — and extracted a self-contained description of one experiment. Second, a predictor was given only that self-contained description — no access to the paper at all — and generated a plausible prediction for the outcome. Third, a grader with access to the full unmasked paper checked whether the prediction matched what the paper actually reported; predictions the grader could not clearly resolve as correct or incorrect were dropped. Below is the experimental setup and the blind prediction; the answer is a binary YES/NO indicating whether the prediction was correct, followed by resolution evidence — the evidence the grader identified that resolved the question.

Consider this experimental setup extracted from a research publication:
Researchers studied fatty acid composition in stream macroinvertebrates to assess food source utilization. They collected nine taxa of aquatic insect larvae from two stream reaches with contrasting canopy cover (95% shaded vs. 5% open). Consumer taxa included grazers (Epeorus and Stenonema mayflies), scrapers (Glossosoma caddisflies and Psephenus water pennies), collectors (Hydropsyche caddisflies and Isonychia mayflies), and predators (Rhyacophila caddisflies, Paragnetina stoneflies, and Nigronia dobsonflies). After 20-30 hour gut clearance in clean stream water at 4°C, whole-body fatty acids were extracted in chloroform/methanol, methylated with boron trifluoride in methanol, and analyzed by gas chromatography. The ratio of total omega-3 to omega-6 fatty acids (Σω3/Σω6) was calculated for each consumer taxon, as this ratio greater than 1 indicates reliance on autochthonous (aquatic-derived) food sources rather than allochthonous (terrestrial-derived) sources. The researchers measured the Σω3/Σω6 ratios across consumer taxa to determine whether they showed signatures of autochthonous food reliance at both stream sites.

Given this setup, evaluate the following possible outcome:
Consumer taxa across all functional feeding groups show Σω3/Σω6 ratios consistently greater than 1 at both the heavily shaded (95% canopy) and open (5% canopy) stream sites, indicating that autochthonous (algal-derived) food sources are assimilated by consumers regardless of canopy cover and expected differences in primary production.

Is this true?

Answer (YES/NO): NO